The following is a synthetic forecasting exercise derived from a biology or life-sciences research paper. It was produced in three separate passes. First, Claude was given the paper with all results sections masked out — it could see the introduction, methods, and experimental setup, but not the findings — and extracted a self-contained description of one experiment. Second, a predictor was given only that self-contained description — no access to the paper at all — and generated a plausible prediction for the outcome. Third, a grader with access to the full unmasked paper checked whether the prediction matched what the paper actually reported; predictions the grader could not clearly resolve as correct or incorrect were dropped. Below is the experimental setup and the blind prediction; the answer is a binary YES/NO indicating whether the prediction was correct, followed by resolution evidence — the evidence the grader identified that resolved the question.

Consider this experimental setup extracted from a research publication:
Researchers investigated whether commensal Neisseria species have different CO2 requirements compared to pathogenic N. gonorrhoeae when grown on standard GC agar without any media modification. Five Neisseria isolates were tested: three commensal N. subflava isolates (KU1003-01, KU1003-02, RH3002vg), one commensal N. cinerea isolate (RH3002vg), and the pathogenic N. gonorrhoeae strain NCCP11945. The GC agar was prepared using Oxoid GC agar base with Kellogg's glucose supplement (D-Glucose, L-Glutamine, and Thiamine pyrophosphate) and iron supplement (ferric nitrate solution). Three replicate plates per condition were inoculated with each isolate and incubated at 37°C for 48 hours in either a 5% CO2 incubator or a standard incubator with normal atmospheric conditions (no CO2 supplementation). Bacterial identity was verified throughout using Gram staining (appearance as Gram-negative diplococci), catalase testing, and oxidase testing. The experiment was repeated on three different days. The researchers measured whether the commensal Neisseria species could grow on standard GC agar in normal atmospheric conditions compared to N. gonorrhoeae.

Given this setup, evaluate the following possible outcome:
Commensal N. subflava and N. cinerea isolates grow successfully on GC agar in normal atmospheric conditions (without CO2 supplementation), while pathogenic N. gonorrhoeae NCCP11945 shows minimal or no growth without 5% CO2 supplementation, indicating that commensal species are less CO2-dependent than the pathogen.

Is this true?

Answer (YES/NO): NO